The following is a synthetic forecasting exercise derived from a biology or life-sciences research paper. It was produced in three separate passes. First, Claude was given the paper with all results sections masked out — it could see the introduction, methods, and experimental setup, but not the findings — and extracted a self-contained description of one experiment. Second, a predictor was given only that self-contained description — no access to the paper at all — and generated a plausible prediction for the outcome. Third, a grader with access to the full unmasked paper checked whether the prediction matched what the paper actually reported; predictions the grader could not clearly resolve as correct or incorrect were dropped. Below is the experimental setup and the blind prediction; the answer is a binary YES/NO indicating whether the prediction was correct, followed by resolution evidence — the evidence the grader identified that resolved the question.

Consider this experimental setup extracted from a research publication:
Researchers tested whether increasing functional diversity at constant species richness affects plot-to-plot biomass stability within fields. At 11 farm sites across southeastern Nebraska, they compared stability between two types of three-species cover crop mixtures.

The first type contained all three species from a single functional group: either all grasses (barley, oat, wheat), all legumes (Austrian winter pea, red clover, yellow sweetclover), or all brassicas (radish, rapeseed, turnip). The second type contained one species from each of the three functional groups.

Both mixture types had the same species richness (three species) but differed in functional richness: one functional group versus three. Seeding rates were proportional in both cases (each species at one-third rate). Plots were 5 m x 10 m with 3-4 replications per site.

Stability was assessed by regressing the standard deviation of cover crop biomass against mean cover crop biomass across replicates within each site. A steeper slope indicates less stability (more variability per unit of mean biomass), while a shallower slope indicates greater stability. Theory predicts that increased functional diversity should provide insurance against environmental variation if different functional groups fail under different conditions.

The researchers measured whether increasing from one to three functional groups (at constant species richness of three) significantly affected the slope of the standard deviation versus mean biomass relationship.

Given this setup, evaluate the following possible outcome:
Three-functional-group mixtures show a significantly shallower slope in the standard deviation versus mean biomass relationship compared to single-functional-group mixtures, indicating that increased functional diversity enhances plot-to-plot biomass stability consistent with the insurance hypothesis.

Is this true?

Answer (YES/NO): NO